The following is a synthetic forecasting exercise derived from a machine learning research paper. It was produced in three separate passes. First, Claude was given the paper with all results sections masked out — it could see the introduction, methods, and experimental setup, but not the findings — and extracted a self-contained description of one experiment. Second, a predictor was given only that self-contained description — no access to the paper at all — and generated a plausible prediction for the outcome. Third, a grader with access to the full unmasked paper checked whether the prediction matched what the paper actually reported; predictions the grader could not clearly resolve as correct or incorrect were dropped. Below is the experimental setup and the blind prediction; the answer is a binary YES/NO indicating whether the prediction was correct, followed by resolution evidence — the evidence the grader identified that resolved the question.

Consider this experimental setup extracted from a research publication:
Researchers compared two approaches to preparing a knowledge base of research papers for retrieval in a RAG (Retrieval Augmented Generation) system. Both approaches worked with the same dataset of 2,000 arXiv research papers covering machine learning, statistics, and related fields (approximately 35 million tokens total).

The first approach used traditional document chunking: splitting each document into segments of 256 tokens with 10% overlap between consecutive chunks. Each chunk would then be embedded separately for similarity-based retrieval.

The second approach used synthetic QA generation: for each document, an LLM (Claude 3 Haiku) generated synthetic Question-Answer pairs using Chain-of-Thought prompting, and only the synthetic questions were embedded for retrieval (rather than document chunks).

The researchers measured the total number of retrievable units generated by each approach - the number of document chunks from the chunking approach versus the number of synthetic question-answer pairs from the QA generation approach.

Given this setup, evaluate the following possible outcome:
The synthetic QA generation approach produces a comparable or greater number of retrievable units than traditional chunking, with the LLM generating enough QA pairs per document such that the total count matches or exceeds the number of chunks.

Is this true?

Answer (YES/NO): NO